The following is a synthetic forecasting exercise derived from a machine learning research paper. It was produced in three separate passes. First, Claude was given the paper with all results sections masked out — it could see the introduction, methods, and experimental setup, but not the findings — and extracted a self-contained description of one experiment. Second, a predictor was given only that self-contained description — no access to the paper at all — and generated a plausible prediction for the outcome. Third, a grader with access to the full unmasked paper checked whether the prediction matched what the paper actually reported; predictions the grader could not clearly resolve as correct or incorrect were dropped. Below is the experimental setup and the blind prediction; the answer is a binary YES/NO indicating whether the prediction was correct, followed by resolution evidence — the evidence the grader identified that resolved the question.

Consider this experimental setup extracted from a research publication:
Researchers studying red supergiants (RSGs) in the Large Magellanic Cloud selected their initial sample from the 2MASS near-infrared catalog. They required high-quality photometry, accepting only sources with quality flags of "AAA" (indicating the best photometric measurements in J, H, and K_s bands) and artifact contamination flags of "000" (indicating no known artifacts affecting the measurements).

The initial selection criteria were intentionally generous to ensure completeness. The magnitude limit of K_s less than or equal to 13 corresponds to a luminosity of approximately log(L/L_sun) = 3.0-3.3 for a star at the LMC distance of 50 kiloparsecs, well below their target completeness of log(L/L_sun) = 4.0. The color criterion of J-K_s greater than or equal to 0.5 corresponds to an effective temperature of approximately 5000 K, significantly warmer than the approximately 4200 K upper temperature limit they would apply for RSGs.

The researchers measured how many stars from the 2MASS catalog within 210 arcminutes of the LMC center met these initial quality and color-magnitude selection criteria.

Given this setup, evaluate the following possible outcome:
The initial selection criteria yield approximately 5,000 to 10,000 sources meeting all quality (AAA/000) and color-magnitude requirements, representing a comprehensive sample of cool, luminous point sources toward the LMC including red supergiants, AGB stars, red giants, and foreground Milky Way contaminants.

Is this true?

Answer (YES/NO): NO